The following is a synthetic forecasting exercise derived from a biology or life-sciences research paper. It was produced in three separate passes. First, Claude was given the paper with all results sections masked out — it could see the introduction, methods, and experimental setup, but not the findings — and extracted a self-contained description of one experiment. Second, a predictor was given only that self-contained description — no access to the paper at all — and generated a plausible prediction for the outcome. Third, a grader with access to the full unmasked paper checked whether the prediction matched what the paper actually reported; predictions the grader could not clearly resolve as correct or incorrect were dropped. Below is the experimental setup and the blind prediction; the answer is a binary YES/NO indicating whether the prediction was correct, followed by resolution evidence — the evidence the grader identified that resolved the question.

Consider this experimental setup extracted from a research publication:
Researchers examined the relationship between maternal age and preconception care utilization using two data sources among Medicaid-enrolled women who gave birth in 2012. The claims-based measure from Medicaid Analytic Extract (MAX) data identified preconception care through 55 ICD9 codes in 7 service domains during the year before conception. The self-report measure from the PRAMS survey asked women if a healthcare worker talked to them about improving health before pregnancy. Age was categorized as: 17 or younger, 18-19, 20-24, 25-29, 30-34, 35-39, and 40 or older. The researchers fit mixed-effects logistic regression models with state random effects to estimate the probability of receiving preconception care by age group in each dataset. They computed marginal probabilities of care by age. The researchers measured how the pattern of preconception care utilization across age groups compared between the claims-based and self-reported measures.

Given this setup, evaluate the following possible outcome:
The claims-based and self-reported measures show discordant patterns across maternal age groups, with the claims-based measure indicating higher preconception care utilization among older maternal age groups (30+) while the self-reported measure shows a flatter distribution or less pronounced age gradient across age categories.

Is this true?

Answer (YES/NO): NO